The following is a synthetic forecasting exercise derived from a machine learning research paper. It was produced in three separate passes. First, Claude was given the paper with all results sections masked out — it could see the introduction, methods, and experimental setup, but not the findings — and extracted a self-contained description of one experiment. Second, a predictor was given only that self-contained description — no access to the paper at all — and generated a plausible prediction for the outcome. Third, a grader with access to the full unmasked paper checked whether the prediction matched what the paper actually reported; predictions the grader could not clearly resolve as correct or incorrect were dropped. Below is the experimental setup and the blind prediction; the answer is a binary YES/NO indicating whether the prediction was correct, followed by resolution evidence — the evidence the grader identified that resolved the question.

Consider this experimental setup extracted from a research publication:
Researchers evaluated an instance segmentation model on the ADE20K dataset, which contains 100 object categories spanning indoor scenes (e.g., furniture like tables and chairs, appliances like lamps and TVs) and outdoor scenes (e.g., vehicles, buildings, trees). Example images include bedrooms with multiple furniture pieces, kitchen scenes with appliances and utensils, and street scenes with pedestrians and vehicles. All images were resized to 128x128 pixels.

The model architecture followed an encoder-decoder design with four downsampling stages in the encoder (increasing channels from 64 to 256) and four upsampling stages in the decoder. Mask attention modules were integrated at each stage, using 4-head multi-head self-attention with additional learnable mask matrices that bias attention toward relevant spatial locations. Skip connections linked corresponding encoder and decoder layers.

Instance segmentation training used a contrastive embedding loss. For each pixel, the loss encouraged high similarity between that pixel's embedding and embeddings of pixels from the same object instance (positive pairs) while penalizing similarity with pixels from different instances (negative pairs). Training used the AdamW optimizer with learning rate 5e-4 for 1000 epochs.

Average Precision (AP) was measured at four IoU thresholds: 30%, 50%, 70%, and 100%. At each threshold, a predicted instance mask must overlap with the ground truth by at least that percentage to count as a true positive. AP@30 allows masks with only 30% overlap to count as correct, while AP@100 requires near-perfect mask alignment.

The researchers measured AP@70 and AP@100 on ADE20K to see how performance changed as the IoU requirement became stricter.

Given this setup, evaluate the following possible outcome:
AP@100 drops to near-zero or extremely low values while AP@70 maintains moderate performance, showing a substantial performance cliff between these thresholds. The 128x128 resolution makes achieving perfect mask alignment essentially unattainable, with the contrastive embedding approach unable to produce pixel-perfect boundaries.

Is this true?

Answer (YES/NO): NO